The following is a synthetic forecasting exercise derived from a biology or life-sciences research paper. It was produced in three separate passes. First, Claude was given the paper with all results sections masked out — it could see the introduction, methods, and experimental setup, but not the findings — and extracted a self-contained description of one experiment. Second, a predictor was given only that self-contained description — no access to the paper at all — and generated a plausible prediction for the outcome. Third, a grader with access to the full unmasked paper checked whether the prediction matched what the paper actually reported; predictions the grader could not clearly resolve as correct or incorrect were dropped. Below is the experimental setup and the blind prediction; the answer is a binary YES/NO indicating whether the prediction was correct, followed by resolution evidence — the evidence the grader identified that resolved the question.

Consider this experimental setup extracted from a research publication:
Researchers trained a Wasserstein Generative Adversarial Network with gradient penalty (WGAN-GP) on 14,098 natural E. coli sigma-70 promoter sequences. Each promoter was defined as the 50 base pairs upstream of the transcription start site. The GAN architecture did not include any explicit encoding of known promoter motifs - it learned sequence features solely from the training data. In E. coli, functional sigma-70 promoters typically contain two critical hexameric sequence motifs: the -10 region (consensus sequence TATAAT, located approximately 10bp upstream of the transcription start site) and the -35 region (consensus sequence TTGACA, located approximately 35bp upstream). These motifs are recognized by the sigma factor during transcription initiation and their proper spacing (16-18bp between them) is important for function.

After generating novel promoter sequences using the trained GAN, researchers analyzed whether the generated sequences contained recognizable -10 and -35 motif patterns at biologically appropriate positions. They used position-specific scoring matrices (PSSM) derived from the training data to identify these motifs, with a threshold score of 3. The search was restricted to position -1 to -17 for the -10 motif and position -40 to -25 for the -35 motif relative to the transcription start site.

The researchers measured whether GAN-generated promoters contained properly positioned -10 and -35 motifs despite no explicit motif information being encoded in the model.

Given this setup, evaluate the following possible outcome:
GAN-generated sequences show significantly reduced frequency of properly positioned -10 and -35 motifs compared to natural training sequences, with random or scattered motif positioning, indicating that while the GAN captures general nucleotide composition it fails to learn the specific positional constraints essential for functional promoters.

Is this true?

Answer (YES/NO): NO